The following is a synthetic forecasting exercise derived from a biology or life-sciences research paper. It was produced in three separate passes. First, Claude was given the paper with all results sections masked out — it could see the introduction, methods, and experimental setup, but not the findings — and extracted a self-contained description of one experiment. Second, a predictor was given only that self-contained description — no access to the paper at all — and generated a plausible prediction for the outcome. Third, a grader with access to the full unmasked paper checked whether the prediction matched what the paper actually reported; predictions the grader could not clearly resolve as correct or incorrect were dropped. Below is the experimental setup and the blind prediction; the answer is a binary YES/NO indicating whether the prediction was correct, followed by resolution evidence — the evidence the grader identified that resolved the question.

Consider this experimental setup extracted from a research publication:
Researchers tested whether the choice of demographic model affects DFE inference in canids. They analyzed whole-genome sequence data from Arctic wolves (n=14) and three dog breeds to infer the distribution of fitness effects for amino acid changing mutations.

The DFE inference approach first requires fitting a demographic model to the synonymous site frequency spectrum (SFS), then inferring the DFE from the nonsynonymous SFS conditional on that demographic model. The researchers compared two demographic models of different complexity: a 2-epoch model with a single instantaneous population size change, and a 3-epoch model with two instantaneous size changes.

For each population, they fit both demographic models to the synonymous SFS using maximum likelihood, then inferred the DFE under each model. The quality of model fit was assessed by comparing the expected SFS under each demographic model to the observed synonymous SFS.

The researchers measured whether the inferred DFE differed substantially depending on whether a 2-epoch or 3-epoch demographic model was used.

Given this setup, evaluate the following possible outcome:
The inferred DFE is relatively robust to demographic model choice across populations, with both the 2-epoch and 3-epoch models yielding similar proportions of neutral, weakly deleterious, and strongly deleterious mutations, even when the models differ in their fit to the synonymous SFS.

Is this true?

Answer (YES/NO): YES